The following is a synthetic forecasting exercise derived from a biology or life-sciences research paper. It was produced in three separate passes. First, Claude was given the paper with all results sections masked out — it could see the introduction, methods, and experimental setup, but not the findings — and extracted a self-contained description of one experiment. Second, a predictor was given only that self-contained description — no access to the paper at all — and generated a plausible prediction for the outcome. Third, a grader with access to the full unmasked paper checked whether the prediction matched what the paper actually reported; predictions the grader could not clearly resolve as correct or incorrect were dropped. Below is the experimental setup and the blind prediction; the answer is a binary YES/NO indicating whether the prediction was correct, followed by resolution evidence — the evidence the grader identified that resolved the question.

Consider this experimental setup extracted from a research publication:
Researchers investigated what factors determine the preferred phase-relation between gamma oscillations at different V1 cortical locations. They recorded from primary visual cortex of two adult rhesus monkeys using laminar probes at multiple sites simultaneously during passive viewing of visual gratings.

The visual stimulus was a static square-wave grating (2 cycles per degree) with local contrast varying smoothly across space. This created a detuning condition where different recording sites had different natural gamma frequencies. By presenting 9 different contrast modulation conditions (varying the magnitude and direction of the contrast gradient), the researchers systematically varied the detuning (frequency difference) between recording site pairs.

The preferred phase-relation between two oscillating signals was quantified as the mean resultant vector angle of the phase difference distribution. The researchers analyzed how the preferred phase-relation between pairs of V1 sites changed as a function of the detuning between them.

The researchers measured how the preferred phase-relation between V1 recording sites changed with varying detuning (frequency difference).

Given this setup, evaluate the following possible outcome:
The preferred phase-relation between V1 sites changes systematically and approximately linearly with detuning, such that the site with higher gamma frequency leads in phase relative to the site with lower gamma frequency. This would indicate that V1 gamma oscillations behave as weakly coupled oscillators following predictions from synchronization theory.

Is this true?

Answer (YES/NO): YES